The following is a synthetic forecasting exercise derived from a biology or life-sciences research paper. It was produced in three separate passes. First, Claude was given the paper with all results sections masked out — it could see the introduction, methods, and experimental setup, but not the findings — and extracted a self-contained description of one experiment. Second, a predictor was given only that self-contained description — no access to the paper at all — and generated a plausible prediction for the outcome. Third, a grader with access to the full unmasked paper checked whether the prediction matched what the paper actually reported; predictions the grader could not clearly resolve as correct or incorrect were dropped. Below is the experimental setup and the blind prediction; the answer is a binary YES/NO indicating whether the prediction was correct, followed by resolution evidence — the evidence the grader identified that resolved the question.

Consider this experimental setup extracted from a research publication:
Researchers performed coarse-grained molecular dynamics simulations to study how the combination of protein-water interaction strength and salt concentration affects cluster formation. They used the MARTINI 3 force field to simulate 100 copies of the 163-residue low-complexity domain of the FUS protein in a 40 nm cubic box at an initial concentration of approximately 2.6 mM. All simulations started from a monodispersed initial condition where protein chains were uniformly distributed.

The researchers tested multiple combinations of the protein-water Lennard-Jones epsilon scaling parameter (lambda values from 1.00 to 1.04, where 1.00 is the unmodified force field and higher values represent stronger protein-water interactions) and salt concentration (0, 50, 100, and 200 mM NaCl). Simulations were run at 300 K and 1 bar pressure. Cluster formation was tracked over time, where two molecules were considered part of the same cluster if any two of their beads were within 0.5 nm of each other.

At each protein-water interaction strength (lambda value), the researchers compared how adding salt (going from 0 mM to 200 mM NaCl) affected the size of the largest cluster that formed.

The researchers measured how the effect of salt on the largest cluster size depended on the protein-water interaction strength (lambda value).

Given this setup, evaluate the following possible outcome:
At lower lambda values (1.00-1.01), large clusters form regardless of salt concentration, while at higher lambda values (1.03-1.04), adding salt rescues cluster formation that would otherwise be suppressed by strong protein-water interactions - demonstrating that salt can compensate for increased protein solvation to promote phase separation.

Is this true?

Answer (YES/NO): NO